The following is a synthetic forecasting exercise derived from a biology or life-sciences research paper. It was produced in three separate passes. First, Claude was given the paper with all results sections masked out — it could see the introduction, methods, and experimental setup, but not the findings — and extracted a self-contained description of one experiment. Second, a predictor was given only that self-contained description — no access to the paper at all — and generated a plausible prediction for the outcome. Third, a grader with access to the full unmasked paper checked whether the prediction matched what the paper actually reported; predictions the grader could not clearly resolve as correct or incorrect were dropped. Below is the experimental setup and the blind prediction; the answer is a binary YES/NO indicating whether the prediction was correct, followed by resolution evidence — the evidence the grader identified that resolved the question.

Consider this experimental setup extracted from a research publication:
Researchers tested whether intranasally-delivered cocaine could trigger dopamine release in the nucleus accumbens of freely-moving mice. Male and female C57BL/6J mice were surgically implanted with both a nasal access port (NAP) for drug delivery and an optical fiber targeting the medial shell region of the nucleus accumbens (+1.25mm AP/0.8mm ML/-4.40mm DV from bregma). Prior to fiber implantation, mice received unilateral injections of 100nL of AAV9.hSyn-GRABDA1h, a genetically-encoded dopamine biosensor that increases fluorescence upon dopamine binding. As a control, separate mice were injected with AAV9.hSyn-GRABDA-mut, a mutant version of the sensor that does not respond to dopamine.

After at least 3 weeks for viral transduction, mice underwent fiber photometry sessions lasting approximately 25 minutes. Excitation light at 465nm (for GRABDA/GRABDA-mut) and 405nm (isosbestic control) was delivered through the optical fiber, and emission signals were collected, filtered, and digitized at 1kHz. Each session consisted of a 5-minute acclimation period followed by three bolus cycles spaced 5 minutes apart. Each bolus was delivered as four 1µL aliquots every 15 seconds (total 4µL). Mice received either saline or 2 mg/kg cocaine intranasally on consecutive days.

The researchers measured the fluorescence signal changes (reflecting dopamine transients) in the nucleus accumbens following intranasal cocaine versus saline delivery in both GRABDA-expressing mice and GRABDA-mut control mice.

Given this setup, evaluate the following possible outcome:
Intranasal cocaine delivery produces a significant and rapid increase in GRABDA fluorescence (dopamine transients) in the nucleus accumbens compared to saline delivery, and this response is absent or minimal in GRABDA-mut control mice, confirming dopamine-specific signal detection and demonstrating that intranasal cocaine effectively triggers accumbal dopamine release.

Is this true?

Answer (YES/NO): YES